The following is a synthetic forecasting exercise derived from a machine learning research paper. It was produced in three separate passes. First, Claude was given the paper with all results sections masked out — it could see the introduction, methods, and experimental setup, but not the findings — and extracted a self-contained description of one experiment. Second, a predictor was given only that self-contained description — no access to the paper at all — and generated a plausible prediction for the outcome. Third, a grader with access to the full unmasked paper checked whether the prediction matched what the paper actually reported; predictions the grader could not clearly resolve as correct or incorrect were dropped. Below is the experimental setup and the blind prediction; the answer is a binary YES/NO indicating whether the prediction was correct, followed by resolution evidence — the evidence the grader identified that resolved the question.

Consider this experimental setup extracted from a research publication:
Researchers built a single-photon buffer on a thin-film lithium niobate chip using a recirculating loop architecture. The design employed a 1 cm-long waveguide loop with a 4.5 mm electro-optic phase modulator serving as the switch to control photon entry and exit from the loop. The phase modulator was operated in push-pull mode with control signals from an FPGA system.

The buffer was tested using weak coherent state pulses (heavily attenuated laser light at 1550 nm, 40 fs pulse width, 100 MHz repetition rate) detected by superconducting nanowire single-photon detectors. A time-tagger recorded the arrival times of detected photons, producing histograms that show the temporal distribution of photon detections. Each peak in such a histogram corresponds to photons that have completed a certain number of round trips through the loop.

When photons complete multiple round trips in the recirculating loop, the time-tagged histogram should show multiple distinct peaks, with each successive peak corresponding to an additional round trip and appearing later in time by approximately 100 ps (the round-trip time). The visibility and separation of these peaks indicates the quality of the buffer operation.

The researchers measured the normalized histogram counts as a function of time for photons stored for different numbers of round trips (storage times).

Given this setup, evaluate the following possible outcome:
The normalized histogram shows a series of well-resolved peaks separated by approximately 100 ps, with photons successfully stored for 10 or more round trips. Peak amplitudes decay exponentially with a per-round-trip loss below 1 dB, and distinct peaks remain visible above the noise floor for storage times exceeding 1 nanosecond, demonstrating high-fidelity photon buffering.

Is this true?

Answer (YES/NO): YES